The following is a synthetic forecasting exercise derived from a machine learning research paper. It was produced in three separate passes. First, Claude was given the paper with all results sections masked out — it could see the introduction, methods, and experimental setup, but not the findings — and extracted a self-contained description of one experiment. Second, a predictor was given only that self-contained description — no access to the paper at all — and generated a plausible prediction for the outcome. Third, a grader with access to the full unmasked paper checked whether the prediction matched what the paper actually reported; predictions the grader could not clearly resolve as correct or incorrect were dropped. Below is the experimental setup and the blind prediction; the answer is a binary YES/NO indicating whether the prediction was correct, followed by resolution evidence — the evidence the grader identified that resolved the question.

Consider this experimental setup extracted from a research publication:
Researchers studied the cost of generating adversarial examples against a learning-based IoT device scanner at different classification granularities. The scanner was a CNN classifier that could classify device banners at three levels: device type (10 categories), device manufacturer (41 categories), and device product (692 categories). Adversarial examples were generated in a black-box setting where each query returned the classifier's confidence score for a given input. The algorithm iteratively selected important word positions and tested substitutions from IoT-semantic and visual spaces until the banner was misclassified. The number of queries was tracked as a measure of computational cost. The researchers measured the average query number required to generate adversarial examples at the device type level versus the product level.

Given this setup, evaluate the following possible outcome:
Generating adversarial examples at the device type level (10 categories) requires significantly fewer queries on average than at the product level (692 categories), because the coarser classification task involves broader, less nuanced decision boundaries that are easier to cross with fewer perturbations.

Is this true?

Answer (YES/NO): NO